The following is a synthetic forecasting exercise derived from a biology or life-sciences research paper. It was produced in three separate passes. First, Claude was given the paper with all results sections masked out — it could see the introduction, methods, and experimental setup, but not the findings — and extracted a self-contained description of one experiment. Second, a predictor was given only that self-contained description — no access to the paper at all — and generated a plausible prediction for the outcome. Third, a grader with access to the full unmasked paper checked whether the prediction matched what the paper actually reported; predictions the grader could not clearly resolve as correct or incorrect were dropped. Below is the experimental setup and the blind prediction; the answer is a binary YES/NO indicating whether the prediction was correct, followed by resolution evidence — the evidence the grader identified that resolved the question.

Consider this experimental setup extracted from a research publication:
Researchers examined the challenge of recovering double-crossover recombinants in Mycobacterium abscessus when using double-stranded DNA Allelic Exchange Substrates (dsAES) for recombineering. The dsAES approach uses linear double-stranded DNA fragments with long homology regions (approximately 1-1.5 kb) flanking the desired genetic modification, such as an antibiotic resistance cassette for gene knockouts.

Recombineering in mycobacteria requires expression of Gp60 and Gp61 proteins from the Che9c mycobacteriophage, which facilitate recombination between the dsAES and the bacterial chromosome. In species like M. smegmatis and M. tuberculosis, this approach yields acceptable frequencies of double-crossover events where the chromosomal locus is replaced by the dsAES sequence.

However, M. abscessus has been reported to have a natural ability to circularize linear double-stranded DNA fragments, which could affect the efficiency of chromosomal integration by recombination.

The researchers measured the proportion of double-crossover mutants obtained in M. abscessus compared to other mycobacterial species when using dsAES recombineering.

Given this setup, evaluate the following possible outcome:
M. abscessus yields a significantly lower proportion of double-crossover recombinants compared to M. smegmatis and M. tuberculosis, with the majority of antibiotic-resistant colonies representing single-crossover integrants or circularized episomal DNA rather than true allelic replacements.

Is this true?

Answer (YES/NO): YES